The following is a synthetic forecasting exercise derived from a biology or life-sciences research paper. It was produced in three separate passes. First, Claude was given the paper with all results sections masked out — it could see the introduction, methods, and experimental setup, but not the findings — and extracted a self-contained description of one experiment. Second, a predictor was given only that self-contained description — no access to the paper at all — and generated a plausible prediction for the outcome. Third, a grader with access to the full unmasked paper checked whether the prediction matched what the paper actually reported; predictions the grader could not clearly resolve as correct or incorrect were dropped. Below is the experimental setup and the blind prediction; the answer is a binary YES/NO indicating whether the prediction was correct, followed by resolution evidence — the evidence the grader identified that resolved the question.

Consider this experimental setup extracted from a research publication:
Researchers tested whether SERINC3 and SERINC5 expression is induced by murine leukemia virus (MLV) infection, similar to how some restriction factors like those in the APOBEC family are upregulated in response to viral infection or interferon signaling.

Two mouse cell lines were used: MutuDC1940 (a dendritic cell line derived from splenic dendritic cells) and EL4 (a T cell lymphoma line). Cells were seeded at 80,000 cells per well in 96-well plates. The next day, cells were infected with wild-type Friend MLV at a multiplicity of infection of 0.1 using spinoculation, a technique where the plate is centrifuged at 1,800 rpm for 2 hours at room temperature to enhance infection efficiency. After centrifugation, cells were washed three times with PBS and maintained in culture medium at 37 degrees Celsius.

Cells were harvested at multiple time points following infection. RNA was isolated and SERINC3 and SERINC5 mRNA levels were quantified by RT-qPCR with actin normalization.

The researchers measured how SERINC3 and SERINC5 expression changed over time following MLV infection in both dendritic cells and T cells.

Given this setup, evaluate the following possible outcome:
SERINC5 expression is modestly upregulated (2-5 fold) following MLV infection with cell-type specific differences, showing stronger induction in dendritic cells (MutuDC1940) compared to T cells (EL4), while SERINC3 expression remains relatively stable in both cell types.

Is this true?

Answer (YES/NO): NO